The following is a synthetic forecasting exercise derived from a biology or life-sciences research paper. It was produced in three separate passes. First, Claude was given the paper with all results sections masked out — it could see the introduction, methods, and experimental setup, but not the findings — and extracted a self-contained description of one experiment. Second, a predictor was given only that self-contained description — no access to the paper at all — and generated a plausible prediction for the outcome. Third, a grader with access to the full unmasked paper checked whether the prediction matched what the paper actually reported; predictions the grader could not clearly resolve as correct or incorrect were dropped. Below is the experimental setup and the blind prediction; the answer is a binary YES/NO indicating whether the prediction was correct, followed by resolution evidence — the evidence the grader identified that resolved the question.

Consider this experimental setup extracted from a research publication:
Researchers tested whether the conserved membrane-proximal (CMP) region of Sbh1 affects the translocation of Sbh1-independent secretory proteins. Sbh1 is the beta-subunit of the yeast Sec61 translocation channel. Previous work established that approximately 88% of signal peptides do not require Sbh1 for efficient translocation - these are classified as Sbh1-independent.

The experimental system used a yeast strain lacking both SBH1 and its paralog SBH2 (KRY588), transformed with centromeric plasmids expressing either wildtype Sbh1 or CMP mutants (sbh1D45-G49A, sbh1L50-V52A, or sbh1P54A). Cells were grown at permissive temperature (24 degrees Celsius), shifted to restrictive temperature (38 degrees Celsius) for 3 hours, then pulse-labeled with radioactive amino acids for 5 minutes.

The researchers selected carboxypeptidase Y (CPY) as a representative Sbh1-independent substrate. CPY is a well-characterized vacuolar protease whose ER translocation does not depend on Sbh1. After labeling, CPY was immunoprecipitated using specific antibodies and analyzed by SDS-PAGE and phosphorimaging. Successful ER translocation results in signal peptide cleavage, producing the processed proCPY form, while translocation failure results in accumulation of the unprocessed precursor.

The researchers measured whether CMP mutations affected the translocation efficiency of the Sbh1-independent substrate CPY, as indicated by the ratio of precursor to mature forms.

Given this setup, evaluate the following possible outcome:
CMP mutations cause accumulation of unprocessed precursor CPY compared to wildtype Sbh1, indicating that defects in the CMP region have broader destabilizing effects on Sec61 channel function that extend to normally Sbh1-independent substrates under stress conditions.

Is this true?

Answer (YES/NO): NO